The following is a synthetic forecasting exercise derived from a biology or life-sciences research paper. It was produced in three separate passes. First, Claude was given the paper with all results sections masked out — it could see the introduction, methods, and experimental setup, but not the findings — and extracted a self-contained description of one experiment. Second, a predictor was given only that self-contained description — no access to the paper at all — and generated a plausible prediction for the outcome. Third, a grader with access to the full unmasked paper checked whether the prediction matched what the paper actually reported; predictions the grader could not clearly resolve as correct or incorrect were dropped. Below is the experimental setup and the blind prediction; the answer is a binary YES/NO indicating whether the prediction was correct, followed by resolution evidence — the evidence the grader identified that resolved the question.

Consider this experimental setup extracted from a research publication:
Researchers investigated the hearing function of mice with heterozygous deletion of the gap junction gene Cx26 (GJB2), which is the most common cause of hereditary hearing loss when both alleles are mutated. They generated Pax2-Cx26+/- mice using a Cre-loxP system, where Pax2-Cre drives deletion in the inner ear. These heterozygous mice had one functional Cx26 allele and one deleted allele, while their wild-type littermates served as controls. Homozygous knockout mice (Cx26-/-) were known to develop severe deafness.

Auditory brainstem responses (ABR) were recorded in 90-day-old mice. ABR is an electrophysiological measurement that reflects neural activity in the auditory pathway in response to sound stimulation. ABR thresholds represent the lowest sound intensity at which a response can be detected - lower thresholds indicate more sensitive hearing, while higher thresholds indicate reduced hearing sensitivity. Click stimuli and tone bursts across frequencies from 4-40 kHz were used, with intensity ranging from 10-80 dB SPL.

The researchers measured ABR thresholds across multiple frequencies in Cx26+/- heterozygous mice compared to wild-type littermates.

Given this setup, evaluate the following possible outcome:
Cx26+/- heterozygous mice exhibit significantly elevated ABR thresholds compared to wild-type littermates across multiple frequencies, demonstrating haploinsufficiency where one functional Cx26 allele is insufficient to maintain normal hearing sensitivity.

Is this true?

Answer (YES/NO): NO